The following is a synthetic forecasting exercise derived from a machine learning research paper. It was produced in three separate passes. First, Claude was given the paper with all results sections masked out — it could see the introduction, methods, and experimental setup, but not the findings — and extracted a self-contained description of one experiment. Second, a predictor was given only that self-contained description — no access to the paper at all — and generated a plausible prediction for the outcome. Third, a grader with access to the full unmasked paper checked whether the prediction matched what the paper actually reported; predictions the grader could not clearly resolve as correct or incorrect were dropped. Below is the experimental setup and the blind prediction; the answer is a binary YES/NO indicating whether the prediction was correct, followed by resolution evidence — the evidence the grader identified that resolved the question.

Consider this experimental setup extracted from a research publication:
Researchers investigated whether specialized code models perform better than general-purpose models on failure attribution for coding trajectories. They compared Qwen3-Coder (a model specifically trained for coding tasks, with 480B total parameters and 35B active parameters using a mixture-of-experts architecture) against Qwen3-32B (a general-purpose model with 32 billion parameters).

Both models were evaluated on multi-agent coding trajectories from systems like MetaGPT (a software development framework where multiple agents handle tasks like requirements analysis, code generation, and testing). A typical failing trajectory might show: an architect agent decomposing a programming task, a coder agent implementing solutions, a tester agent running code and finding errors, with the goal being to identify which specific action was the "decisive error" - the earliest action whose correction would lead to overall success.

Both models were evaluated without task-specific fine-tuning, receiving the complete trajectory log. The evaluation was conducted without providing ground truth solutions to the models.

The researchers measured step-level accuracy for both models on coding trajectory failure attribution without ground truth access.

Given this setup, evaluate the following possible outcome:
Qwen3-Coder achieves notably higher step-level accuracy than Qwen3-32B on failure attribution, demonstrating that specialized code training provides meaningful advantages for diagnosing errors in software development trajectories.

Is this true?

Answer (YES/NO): YES